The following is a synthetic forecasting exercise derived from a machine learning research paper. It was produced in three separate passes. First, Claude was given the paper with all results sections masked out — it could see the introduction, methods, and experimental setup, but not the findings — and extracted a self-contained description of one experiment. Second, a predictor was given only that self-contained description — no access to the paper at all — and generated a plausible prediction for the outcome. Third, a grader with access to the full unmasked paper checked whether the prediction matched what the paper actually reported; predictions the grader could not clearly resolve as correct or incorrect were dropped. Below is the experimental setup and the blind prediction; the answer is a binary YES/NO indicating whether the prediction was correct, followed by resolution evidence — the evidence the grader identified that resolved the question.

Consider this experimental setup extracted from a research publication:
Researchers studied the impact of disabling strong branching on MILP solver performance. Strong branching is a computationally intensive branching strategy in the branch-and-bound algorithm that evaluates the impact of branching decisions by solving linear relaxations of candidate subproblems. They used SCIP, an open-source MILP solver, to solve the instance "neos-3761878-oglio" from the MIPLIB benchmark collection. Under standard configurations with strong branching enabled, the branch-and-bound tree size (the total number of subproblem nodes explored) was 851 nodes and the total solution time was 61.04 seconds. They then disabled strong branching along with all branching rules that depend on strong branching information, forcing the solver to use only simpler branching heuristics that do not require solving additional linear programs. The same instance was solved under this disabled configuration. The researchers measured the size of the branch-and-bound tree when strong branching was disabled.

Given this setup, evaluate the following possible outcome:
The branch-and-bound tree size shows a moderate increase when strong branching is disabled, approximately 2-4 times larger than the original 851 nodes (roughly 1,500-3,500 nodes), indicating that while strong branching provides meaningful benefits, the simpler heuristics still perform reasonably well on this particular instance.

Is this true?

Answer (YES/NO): NO